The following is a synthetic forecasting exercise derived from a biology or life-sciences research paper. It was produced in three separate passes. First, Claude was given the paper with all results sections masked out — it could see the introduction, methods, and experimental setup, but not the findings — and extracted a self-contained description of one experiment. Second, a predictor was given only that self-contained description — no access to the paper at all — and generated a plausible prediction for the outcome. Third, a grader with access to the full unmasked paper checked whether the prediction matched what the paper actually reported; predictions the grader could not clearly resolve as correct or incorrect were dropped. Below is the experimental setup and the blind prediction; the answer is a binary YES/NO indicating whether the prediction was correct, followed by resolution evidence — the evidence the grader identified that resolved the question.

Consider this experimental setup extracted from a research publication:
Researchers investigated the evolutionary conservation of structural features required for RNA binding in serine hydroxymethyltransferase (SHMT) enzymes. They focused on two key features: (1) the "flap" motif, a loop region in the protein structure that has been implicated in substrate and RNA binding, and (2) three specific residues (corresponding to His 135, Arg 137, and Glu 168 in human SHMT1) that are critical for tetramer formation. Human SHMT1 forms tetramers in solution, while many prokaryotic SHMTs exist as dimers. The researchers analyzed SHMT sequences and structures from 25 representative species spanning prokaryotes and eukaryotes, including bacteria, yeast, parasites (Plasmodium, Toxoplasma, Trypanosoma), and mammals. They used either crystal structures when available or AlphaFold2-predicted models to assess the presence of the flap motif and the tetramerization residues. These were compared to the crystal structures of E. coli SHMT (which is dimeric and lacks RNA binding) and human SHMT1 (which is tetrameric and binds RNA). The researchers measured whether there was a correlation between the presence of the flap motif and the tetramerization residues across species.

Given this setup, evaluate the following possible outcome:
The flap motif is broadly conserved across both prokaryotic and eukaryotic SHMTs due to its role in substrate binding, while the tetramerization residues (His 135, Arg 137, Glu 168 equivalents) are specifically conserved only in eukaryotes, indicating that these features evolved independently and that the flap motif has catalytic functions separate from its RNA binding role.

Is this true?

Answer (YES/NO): NO